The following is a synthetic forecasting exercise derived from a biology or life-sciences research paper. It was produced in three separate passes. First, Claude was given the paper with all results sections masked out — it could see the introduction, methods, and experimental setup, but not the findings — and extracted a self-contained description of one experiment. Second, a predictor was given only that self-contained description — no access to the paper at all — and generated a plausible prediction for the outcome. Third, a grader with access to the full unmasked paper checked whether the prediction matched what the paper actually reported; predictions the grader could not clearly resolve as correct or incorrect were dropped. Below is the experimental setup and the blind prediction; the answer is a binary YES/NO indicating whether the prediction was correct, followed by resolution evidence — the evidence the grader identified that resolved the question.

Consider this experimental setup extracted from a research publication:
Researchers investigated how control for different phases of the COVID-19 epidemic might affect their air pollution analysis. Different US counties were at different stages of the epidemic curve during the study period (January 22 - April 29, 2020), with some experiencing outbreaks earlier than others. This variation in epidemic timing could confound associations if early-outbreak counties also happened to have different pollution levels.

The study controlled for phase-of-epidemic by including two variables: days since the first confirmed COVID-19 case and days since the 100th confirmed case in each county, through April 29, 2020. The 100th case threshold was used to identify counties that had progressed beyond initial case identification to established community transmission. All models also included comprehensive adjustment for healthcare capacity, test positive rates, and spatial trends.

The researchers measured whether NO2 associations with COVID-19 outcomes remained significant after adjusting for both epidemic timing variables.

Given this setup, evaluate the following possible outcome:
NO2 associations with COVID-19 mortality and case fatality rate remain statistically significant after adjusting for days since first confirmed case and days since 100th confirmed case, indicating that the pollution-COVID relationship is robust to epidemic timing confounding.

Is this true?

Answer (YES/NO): YES